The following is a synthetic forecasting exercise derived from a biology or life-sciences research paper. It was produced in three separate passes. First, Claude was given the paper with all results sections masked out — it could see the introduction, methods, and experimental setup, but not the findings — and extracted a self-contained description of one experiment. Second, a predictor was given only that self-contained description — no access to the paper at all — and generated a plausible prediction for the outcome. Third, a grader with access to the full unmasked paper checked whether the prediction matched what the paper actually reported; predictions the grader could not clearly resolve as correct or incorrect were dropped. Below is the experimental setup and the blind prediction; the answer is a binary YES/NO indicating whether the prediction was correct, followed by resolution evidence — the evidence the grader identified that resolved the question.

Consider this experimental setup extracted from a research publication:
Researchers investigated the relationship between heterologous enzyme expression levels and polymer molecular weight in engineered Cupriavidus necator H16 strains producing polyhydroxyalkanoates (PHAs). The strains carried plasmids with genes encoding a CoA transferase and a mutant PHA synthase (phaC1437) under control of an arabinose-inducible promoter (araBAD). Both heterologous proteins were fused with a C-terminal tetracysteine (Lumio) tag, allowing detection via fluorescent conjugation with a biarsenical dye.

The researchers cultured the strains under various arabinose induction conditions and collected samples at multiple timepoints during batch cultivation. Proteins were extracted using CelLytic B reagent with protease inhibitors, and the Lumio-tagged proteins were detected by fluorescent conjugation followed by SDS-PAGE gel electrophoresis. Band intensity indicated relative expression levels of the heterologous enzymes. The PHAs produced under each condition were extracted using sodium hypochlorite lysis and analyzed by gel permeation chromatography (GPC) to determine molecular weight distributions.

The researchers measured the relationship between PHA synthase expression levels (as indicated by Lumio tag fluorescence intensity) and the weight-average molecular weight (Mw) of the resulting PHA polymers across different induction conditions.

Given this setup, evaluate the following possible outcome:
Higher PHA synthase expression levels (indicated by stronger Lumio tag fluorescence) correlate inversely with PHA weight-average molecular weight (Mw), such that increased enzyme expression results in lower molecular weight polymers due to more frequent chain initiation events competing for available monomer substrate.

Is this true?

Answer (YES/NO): YES